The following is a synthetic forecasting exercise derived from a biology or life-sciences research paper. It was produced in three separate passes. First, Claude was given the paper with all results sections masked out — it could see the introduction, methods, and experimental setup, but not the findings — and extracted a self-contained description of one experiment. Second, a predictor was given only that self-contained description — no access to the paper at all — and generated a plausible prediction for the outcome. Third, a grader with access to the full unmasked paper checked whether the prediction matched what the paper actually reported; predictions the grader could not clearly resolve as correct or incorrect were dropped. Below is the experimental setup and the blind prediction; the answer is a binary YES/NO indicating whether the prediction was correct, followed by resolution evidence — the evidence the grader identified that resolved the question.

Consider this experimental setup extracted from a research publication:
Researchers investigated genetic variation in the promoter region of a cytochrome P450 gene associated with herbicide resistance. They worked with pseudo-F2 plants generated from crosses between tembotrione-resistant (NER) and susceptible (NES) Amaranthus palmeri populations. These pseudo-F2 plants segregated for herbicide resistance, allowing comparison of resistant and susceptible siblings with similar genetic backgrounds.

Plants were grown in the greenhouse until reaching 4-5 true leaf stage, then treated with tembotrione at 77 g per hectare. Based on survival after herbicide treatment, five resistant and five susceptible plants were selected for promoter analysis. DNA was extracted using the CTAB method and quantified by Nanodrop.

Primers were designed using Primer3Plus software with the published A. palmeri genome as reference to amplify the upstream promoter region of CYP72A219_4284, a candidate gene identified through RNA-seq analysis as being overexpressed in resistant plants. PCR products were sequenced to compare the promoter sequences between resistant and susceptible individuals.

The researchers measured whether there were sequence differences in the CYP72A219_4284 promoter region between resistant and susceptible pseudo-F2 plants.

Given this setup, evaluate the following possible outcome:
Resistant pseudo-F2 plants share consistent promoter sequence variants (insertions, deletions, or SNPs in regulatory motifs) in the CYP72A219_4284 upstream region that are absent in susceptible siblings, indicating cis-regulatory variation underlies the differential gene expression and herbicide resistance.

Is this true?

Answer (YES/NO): YES